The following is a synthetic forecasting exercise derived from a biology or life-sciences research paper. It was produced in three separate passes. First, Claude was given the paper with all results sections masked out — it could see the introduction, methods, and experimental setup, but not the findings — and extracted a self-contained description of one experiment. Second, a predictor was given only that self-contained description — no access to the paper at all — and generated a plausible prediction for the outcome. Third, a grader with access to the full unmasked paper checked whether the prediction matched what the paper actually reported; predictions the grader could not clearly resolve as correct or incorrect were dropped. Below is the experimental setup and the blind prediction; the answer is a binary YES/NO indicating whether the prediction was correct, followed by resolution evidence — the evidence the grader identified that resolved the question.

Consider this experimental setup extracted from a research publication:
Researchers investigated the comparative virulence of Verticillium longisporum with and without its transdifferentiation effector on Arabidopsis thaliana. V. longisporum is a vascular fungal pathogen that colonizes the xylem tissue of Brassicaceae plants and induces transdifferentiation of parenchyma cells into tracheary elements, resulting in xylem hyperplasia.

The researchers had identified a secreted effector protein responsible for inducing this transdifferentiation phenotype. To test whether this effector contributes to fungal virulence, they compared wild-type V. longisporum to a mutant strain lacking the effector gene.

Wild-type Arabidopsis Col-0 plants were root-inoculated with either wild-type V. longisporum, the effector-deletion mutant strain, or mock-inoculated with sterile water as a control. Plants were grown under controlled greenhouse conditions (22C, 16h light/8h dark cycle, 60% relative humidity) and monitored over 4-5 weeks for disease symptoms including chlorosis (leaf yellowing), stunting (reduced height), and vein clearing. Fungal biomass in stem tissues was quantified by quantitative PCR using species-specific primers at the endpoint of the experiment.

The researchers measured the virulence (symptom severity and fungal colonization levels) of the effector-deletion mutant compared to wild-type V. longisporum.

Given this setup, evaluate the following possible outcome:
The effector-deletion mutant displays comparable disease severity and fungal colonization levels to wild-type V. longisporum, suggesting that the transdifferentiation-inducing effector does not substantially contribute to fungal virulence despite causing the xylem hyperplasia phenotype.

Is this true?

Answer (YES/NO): NO